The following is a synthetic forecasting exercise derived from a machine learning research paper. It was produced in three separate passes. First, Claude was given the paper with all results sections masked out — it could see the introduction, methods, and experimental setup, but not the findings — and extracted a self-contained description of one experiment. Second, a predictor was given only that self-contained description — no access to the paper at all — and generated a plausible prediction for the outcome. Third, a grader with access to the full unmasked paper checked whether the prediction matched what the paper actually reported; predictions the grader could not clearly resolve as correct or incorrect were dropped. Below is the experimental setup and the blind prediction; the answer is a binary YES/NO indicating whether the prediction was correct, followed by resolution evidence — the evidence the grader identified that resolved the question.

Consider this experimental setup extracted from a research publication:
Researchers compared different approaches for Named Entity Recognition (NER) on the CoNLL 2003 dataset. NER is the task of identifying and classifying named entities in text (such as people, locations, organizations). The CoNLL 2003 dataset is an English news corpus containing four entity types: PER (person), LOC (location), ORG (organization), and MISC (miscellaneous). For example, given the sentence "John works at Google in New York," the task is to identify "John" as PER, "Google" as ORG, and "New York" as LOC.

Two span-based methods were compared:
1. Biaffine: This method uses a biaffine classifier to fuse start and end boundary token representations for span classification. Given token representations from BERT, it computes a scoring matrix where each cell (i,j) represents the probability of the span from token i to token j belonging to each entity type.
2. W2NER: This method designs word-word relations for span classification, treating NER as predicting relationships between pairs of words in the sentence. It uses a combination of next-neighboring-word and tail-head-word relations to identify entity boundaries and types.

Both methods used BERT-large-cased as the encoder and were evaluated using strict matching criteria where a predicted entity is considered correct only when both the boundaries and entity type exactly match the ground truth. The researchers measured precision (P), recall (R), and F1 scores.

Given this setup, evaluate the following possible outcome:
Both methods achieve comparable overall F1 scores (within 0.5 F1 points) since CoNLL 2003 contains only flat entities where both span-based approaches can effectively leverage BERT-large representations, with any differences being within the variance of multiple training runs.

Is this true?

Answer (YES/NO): NO